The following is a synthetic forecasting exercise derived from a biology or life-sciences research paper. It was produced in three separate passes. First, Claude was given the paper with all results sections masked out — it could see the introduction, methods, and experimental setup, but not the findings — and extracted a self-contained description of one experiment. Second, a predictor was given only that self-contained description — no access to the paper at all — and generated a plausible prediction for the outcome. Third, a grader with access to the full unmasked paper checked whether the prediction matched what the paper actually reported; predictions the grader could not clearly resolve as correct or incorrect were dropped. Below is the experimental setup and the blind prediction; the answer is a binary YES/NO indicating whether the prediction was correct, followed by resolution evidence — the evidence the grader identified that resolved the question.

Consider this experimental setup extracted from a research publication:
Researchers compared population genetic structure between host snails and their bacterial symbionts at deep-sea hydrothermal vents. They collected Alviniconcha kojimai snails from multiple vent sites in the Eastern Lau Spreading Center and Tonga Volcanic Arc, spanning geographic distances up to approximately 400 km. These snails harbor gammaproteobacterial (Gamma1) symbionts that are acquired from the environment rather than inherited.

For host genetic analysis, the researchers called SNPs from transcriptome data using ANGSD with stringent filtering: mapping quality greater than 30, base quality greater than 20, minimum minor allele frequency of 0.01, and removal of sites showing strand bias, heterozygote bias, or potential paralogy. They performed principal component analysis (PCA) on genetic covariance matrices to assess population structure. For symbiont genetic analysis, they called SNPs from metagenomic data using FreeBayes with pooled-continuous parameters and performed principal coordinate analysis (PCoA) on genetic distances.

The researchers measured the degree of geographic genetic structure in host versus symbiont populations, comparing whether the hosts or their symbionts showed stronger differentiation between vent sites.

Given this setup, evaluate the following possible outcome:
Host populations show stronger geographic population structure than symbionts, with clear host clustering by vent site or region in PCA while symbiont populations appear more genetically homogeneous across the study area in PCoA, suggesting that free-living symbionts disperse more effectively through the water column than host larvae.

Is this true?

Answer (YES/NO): NO